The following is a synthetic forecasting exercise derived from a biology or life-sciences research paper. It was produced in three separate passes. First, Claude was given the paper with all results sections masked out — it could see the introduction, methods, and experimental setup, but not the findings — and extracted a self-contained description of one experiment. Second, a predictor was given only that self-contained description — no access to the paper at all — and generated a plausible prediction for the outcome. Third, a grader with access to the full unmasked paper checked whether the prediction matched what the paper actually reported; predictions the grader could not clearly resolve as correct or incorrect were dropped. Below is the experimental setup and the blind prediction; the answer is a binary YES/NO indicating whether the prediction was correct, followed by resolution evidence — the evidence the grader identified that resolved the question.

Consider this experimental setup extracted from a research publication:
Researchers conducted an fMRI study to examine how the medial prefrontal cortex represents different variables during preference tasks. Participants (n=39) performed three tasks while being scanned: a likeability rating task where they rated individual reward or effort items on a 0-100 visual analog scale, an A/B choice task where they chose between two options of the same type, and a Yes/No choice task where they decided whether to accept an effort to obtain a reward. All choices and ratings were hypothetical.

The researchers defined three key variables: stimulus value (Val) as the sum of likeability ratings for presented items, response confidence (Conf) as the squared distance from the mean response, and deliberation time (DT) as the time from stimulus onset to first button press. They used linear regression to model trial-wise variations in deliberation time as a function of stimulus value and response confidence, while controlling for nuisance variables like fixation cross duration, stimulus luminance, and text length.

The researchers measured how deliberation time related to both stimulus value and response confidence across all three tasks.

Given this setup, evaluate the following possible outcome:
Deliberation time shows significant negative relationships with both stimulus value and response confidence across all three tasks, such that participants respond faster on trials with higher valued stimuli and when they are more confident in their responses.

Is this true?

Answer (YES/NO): NO